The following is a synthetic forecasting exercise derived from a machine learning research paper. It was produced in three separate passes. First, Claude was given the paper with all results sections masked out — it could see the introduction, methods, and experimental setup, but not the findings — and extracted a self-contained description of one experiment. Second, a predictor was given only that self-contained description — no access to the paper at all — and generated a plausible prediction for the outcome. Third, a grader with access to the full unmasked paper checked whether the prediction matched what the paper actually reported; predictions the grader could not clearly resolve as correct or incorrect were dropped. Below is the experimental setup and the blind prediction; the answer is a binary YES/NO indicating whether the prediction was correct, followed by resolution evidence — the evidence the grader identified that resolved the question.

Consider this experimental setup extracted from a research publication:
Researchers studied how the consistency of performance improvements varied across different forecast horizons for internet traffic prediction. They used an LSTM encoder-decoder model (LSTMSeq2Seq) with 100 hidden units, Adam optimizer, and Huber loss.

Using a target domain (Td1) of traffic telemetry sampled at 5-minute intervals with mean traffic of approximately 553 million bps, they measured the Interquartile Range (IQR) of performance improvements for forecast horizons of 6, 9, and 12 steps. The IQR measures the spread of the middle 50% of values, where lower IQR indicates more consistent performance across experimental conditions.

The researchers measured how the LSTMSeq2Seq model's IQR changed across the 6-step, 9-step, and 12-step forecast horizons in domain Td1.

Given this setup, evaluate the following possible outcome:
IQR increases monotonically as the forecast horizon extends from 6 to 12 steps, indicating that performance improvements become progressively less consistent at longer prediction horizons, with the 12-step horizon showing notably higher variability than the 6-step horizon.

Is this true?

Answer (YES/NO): NO